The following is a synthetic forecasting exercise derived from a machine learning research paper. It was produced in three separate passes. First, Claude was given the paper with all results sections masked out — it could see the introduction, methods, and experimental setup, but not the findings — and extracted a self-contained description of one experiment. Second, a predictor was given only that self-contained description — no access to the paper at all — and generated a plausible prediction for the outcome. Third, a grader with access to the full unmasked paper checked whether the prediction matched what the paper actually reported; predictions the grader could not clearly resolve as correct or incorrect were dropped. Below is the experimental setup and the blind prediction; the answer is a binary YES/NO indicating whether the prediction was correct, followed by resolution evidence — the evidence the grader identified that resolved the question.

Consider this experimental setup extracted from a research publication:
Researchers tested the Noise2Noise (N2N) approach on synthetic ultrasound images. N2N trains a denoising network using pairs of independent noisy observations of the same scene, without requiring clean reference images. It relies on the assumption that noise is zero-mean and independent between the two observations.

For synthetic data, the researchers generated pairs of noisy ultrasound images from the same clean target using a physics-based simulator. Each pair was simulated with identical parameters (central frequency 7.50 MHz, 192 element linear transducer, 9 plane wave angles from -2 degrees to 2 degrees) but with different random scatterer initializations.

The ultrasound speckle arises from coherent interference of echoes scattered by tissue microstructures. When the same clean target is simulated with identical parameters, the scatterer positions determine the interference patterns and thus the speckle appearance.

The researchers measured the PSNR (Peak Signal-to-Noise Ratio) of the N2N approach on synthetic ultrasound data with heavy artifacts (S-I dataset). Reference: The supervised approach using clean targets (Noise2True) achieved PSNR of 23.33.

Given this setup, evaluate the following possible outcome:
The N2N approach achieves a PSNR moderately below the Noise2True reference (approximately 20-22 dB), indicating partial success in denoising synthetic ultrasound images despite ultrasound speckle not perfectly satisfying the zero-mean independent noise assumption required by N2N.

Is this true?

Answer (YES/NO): NO